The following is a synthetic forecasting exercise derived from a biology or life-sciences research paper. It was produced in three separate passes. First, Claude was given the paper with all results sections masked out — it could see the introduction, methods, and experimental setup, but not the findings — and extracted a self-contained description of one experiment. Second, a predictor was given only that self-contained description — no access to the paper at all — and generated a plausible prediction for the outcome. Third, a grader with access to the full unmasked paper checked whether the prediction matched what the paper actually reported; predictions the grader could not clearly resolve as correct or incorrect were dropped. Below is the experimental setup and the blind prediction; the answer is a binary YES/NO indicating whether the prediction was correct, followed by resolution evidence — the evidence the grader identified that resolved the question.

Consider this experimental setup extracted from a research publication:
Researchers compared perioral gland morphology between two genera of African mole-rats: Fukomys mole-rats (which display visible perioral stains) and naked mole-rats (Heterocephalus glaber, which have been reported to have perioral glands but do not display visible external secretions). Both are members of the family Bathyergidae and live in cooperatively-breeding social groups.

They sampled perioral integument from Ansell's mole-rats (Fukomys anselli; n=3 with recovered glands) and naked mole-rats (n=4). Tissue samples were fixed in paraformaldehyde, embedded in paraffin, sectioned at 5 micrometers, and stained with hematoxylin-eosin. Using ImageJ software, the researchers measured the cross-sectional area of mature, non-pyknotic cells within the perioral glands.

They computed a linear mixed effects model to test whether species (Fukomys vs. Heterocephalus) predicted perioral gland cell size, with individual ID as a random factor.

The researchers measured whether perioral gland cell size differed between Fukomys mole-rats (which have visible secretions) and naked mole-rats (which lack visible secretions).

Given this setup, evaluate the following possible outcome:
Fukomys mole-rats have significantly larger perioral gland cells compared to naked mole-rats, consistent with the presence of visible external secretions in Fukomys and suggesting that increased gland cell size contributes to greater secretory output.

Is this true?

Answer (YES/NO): NO